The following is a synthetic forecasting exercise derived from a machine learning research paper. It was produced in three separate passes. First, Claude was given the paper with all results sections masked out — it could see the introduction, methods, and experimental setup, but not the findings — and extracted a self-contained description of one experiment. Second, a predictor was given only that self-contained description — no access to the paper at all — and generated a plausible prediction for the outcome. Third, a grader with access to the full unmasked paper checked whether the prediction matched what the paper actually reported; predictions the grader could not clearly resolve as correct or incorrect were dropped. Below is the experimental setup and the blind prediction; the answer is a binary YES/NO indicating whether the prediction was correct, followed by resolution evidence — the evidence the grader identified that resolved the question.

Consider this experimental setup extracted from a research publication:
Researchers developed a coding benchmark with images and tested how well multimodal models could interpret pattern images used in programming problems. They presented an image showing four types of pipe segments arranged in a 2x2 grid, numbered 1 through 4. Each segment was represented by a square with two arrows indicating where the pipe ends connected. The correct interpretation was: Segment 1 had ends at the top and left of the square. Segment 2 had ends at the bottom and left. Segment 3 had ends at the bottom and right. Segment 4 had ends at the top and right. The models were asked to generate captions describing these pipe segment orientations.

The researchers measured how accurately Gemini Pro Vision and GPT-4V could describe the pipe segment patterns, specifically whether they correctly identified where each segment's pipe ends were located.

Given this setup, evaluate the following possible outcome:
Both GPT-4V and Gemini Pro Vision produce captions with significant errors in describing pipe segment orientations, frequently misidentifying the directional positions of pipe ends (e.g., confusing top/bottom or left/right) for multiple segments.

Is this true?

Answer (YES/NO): NO